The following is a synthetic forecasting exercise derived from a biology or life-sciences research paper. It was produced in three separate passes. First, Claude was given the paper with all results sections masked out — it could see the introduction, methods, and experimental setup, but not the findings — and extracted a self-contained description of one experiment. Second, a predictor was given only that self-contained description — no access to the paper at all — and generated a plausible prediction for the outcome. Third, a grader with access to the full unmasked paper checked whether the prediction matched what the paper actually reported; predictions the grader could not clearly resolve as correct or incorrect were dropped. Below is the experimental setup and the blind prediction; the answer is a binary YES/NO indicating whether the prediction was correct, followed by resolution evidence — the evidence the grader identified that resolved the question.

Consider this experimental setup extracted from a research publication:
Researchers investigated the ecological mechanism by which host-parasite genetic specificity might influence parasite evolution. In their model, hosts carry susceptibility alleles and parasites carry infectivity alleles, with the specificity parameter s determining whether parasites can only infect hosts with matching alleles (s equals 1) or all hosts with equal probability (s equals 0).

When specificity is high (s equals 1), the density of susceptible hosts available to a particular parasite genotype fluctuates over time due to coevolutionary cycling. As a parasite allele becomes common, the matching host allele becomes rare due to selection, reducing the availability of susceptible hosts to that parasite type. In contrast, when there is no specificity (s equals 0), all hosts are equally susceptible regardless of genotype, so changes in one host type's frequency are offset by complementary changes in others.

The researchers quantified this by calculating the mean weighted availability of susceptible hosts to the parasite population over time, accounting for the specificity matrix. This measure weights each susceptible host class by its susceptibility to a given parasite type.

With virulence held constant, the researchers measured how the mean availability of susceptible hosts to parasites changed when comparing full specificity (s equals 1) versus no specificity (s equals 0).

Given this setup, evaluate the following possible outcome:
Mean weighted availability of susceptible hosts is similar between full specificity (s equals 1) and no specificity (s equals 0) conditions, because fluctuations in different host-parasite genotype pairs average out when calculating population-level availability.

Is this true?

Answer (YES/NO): NO